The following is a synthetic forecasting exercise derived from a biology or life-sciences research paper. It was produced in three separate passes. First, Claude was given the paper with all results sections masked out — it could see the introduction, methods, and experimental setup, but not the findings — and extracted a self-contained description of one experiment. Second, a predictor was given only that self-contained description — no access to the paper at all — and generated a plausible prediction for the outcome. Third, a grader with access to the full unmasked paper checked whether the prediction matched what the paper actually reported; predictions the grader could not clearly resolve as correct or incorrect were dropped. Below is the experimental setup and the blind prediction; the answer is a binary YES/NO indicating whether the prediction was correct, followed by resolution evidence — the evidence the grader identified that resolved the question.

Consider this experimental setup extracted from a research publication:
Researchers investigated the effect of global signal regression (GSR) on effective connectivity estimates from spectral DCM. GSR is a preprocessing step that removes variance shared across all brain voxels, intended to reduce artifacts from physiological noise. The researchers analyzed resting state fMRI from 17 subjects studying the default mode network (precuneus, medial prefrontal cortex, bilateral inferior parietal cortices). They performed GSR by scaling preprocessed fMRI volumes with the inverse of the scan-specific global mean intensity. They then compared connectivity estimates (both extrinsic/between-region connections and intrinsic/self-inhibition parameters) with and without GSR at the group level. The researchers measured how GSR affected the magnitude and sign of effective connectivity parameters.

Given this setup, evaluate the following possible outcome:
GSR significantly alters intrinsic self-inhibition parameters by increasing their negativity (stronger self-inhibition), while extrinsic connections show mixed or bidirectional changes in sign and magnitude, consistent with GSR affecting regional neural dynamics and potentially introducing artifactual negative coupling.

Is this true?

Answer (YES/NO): NO